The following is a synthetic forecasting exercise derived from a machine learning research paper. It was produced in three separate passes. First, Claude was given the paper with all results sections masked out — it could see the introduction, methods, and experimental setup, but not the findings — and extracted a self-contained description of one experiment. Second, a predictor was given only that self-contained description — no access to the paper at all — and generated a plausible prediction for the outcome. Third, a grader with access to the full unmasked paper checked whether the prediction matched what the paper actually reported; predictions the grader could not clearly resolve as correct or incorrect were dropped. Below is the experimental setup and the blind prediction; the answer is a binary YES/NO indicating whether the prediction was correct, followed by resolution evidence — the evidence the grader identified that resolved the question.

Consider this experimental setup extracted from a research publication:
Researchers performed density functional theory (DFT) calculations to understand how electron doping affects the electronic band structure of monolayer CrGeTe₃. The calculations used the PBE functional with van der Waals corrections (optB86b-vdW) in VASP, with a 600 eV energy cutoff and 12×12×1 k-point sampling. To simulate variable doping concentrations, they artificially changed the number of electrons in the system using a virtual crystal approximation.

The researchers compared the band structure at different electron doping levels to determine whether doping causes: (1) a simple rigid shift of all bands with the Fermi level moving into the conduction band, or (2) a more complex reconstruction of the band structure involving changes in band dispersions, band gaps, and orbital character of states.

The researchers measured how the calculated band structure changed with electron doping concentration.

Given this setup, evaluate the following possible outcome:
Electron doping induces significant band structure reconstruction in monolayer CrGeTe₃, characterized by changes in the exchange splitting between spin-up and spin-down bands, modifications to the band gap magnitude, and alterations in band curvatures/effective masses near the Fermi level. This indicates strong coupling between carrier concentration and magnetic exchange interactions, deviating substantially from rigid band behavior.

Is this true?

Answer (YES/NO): NO